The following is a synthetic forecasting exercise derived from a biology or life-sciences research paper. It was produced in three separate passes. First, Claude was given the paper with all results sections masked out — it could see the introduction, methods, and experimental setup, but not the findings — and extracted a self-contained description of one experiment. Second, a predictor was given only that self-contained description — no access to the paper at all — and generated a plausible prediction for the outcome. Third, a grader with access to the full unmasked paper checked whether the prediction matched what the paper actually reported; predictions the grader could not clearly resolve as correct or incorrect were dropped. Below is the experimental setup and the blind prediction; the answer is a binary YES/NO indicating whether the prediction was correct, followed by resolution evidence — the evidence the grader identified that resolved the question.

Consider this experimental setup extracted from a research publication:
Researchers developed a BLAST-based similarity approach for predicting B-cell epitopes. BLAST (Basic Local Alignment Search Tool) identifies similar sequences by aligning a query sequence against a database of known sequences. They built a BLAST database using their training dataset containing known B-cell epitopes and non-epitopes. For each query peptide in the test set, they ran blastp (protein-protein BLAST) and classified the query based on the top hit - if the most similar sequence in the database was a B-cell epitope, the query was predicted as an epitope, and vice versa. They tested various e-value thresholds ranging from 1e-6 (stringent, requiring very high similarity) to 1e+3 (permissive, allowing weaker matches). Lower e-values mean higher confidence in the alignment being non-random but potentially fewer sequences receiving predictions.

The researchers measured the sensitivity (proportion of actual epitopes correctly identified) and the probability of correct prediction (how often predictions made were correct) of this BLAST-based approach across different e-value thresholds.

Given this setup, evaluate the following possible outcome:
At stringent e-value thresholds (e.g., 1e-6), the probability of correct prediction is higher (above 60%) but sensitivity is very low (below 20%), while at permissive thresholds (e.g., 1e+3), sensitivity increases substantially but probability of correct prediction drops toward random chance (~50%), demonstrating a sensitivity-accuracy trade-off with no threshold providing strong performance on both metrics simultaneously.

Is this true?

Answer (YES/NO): NO